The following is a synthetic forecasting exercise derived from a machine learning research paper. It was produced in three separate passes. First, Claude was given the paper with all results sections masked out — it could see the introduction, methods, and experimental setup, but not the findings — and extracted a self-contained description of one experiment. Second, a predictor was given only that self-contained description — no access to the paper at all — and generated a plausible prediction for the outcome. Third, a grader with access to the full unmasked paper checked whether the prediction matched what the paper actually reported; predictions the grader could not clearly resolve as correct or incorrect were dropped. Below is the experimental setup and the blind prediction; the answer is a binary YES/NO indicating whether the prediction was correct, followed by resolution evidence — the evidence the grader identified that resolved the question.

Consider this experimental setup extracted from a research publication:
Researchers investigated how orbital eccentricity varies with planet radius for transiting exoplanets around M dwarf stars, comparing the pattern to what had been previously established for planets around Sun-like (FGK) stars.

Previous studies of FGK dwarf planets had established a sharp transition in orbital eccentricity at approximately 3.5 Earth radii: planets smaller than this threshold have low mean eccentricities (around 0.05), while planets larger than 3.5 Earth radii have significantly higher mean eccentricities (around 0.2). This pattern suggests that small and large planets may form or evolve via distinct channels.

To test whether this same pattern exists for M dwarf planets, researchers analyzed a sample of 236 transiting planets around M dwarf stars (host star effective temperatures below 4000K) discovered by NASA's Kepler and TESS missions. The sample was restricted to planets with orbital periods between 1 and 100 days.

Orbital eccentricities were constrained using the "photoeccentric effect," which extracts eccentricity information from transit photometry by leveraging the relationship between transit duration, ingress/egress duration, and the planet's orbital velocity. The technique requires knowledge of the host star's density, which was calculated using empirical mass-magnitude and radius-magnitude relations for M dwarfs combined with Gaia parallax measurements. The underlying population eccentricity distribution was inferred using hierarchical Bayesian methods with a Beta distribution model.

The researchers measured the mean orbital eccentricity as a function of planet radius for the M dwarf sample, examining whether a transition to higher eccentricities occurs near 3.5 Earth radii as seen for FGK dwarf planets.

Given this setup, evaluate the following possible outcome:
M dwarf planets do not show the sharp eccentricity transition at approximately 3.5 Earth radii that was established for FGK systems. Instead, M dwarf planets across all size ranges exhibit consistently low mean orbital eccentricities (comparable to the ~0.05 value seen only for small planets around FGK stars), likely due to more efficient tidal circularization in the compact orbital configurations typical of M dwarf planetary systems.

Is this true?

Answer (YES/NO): NO